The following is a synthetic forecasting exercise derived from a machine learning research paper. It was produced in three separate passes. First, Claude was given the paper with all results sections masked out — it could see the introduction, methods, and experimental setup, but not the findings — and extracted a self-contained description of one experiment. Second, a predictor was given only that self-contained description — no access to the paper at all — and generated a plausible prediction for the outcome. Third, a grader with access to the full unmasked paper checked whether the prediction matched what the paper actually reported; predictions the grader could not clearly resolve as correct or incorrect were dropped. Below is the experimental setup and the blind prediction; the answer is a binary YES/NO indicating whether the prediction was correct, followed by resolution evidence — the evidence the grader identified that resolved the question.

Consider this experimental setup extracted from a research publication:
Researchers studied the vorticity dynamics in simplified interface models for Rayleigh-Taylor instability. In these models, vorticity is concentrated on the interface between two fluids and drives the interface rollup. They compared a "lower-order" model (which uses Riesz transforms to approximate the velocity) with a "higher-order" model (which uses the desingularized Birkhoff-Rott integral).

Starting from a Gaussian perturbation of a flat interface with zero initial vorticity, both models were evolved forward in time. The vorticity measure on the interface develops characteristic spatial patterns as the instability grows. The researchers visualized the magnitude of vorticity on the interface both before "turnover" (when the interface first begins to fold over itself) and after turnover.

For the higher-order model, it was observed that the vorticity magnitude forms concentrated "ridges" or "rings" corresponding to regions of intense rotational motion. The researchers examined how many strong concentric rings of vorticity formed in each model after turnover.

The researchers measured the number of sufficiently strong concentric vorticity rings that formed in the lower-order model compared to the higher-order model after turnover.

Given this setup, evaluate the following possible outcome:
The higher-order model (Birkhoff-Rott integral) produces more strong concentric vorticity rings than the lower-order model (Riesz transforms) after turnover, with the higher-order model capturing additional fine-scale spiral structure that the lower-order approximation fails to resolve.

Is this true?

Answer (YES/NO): NO